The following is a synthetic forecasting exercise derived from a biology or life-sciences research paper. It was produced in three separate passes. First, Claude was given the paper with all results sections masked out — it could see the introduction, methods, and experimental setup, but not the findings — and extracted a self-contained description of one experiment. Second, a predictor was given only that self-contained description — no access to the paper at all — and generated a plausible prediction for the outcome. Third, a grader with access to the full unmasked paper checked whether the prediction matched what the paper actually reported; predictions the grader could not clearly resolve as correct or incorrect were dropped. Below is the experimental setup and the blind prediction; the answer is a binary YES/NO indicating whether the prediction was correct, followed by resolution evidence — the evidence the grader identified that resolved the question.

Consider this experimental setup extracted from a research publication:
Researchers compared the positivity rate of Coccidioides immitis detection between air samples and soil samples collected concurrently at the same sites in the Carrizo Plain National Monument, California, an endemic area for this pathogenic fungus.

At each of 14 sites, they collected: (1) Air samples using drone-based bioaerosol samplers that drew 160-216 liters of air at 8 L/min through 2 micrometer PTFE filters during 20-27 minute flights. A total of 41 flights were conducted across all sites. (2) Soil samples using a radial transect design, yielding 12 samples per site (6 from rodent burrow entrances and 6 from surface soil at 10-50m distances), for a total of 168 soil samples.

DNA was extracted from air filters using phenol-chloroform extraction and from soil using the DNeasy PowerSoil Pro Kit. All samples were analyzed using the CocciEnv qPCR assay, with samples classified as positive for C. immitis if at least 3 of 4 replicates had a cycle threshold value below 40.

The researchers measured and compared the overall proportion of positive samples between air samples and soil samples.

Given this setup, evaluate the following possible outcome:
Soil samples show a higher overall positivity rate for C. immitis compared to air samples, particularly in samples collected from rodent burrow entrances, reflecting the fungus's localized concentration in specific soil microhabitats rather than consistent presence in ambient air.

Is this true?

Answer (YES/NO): YES